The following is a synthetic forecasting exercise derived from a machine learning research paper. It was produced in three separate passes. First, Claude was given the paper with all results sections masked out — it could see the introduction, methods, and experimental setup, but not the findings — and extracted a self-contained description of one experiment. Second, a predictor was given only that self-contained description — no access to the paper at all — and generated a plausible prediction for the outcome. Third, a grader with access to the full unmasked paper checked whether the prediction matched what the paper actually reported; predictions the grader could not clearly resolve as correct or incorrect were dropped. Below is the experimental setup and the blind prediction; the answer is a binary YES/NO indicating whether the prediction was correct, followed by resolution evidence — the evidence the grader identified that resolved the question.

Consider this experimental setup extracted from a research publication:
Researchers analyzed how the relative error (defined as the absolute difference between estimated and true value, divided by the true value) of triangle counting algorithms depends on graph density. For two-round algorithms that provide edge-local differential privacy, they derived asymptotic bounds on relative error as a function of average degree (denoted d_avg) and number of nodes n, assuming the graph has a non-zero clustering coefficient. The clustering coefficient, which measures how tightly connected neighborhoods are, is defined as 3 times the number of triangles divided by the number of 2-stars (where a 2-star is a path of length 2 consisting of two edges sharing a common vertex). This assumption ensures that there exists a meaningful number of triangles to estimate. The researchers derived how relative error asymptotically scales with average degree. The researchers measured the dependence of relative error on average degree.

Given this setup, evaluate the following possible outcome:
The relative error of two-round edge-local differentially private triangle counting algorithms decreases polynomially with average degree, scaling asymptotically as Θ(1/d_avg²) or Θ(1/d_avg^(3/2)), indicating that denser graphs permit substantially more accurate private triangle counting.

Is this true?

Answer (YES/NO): NO